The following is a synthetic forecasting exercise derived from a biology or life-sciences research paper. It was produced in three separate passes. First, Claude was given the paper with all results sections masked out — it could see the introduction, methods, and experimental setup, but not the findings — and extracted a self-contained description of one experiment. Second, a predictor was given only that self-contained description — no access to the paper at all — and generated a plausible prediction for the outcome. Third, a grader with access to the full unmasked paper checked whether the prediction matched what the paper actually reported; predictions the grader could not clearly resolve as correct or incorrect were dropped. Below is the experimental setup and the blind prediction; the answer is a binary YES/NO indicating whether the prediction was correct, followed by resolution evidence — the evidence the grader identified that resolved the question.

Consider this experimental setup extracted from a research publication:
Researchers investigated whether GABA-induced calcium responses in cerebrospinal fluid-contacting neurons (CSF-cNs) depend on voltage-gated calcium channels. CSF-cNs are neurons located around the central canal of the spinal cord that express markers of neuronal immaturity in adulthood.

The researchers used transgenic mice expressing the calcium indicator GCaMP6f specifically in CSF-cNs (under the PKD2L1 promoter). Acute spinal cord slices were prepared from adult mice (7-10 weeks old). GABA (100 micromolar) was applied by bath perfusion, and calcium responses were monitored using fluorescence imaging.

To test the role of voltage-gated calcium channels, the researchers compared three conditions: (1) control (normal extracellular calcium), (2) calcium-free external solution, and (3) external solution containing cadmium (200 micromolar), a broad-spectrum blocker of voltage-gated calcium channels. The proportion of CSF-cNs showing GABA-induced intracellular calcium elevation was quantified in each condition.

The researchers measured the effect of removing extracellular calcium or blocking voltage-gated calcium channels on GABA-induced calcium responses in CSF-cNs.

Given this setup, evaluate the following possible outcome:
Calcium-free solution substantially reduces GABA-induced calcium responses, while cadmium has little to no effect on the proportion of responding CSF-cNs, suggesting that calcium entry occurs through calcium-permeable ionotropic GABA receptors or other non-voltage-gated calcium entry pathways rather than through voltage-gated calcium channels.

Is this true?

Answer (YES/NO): NO